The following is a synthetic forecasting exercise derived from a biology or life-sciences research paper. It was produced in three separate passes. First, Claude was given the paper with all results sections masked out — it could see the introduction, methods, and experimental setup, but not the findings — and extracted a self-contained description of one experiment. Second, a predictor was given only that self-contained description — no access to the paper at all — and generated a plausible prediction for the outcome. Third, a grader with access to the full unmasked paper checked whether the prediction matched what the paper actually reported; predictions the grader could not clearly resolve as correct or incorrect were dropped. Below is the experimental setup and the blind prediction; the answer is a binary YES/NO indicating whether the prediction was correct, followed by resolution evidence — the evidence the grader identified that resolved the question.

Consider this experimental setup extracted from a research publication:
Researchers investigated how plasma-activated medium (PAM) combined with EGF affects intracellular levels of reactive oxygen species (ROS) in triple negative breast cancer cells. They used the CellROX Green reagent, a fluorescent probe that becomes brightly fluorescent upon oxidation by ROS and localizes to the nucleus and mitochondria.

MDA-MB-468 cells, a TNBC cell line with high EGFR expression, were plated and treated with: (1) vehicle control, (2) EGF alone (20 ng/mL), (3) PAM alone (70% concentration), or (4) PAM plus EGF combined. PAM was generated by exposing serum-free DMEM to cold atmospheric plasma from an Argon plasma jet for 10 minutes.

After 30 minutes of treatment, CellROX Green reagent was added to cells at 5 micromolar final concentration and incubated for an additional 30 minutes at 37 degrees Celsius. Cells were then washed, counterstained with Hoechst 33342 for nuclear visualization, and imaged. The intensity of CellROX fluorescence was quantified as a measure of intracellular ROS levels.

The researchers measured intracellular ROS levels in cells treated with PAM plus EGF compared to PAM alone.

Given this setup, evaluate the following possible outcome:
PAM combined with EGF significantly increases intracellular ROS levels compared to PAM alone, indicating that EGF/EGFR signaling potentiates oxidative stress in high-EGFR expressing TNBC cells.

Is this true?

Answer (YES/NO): YES